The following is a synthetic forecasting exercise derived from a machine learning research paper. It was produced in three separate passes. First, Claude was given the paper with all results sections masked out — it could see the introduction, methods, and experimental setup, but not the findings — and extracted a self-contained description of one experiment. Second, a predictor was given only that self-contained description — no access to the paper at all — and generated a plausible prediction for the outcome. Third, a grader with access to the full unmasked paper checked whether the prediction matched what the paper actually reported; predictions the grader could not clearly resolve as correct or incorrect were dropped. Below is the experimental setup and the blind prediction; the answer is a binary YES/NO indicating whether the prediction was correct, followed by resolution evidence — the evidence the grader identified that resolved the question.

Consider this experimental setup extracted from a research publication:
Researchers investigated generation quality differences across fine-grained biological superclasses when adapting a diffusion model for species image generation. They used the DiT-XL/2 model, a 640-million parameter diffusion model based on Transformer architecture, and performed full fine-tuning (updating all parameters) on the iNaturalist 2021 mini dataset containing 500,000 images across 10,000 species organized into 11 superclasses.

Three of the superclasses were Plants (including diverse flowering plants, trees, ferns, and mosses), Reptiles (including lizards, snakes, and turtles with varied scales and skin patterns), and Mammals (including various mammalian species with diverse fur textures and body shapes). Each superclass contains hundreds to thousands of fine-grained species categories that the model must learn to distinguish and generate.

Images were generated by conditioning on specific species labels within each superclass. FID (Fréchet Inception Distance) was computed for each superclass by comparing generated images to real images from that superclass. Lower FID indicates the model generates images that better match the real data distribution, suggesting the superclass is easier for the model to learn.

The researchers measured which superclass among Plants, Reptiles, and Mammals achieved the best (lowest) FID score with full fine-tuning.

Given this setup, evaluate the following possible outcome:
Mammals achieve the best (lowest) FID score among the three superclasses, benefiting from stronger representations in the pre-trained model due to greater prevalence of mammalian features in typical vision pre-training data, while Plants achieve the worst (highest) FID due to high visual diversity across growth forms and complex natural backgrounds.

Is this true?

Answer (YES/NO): NO